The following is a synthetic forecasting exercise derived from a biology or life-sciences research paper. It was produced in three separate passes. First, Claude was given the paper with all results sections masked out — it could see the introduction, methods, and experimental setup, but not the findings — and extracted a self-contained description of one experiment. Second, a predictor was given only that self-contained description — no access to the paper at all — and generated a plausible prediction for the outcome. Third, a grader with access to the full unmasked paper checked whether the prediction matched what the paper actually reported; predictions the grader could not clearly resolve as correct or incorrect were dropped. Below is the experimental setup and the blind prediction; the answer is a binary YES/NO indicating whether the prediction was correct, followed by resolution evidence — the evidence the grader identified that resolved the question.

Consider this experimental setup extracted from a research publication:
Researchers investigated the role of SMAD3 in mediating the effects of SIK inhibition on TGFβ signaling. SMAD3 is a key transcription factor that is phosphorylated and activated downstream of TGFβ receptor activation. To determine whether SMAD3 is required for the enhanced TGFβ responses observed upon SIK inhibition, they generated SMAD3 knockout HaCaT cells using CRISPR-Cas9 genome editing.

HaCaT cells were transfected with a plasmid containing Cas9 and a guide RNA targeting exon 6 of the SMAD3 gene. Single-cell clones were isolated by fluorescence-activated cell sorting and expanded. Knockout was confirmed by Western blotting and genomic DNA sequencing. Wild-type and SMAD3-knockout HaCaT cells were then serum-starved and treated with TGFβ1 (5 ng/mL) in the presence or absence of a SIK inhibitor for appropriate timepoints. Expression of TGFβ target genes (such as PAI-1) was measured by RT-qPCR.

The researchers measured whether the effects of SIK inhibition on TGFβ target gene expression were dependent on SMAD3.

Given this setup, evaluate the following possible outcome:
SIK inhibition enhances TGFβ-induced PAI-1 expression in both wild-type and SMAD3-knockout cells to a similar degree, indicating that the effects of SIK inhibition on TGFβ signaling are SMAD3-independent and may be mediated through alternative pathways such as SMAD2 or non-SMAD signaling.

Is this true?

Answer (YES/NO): NO